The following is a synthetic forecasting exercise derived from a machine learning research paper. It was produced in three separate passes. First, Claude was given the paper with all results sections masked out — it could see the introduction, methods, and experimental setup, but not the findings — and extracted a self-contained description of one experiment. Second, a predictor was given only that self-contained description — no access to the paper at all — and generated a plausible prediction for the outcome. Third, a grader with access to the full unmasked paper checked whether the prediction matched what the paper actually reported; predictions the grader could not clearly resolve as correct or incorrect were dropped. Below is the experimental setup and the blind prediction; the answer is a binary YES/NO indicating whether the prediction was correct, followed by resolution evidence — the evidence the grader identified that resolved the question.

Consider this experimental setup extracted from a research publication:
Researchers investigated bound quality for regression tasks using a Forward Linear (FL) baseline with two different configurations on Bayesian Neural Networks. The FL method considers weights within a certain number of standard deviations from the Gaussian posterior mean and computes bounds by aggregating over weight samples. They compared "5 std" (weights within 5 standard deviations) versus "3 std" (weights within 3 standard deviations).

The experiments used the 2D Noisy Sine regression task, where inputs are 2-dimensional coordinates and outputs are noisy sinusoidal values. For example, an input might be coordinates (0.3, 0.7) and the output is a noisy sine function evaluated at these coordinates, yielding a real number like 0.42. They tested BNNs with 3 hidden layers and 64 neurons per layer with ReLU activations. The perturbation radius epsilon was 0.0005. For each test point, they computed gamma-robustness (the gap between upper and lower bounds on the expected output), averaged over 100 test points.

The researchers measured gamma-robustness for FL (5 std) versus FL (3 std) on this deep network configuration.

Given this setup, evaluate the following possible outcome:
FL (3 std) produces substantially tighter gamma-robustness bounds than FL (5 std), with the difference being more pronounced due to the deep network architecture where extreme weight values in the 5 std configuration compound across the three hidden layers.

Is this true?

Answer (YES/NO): YES